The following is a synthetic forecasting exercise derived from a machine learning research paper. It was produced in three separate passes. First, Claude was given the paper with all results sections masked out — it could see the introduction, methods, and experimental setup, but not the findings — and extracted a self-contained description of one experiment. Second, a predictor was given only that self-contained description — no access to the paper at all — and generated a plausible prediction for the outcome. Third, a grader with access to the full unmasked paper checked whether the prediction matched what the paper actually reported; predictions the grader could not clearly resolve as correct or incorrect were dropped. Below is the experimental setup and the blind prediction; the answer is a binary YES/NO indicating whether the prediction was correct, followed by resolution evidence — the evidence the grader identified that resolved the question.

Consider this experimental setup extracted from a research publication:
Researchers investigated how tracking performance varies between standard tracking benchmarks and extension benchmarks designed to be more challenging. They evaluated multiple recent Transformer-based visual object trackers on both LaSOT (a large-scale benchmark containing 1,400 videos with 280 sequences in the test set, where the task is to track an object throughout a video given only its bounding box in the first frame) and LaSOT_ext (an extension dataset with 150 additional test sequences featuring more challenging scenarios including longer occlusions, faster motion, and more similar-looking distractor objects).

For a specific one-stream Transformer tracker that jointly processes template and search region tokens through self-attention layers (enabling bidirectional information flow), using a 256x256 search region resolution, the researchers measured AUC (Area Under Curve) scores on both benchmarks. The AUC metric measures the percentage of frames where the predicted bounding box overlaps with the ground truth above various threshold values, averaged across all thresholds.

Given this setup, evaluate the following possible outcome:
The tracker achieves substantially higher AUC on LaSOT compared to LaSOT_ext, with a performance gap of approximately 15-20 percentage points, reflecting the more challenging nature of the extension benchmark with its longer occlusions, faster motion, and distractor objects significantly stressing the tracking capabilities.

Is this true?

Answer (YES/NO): NO